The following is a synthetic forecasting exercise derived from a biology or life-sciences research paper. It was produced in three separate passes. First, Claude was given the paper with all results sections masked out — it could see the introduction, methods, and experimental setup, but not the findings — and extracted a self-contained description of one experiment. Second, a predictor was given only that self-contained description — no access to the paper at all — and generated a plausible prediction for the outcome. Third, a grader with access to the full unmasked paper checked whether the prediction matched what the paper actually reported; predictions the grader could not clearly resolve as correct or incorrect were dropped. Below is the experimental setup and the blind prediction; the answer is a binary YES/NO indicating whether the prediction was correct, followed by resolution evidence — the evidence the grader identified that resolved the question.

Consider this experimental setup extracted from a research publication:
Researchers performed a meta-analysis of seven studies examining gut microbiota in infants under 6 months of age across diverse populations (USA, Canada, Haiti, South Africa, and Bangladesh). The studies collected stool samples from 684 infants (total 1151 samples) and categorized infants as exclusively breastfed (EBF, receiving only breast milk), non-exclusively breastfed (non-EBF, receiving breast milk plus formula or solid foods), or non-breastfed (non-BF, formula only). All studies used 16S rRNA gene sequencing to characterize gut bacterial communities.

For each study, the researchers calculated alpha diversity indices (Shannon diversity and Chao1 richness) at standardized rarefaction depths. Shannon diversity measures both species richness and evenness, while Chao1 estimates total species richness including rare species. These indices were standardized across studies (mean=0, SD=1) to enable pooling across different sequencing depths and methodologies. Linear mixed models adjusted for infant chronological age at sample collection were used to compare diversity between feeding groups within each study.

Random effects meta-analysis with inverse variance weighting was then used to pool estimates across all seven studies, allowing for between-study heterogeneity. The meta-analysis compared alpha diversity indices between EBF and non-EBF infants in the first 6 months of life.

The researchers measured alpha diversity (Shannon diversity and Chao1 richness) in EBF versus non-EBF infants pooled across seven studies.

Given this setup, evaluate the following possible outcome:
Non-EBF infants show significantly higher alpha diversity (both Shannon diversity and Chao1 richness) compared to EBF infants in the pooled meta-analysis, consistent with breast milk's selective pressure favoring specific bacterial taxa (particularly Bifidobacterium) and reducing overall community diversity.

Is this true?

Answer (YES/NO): YES